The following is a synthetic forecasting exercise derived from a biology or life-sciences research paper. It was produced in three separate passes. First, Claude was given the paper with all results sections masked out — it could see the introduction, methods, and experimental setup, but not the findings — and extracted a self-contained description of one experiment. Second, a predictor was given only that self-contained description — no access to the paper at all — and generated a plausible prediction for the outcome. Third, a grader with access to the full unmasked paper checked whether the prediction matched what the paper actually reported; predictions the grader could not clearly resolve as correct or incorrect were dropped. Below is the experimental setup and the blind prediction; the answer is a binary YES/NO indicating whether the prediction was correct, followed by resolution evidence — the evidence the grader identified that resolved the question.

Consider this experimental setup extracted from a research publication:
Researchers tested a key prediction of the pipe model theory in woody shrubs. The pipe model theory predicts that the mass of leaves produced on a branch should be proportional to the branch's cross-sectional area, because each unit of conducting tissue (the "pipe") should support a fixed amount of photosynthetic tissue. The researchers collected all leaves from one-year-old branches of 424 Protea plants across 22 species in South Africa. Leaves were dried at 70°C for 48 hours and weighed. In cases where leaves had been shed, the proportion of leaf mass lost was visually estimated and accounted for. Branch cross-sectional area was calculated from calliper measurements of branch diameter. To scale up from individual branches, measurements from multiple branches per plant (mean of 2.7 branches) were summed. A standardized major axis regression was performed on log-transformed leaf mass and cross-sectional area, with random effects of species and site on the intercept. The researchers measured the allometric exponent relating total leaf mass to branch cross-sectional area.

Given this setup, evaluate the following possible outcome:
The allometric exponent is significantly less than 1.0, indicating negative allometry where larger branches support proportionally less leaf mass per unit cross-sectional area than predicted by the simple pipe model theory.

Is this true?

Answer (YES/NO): NO